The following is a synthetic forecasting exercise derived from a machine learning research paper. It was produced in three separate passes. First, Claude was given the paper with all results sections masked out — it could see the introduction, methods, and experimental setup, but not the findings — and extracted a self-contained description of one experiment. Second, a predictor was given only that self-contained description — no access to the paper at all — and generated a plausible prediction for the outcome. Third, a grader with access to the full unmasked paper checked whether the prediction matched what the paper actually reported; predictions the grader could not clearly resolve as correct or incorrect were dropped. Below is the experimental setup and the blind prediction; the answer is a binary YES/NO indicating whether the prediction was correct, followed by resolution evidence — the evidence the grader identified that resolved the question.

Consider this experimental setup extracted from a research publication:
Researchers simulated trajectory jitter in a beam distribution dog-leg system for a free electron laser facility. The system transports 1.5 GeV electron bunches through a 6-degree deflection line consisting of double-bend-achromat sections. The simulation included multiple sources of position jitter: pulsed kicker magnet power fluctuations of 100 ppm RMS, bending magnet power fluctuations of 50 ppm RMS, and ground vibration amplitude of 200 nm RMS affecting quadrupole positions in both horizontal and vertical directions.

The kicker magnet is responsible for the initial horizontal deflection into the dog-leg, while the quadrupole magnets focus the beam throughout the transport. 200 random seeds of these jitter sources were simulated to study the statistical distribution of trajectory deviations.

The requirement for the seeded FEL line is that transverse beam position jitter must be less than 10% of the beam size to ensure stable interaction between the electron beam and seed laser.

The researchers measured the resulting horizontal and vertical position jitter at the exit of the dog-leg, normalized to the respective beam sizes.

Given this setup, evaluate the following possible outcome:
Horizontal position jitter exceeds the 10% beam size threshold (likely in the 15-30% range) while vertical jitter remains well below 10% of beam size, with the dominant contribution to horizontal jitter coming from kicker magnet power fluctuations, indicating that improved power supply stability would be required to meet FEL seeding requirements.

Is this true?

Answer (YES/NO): NO